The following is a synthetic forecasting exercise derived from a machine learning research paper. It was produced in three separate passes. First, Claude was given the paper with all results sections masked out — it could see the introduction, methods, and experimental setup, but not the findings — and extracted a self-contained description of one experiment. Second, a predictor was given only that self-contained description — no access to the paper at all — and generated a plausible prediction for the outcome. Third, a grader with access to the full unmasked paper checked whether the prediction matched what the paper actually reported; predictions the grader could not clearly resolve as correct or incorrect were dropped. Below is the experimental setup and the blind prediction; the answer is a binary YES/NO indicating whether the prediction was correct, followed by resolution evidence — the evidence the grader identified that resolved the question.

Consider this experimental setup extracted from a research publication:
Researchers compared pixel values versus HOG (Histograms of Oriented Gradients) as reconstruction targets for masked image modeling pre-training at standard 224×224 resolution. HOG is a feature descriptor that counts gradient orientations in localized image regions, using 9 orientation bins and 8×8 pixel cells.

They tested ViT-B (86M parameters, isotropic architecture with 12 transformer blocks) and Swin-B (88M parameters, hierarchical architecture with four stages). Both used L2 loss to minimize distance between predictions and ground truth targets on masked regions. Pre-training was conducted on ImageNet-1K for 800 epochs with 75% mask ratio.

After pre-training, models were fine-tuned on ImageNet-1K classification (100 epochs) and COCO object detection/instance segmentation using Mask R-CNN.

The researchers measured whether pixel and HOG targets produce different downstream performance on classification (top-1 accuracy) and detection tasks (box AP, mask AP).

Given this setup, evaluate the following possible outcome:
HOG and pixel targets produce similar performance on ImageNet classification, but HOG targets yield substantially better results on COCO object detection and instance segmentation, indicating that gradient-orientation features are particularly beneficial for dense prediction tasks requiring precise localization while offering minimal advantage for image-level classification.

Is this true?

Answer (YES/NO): NO